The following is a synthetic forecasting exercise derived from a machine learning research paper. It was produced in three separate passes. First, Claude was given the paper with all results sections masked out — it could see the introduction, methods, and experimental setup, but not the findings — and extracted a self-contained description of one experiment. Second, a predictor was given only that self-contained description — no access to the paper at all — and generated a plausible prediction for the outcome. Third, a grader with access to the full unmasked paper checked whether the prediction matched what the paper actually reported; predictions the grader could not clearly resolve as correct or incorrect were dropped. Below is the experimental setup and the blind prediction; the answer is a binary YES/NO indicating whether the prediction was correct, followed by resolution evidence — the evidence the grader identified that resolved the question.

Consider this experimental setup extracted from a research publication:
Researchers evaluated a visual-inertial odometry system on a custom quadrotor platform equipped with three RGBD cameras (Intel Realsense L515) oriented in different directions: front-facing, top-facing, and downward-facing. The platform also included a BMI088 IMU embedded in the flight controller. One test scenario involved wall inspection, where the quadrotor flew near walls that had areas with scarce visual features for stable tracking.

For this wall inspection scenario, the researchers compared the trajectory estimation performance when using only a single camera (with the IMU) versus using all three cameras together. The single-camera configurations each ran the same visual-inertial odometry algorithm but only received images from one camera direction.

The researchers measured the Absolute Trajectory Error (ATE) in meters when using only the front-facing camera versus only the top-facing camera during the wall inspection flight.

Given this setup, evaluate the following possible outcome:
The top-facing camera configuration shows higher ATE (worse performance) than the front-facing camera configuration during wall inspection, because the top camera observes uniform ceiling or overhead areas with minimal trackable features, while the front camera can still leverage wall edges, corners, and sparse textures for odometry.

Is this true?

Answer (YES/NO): YES